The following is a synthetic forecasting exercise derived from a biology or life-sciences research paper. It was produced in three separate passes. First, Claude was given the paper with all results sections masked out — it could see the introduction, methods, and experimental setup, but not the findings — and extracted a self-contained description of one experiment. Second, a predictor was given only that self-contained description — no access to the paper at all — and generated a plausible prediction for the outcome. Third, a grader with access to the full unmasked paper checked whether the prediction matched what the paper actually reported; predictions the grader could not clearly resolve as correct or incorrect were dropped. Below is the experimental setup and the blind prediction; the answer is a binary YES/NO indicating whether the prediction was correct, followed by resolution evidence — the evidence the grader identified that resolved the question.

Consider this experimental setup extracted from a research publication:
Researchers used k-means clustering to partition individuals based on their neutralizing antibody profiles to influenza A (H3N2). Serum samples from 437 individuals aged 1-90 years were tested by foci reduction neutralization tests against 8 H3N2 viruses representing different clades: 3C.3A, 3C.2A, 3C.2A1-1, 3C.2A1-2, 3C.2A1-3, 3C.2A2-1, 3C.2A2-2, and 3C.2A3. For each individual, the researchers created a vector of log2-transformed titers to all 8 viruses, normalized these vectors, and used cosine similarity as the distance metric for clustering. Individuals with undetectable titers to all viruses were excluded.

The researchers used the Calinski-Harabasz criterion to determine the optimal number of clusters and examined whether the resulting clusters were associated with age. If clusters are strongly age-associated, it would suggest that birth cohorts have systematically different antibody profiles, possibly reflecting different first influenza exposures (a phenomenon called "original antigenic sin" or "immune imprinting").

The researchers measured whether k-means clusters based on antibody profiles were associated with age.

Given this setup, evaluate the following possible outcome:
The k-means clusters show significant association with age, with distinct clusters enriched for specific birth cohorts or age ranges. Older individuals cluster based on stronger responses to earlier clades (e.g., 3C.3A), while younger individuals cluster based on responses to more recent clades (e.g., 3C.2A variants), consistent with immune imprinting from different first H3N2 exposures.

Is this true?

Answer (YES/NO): NO